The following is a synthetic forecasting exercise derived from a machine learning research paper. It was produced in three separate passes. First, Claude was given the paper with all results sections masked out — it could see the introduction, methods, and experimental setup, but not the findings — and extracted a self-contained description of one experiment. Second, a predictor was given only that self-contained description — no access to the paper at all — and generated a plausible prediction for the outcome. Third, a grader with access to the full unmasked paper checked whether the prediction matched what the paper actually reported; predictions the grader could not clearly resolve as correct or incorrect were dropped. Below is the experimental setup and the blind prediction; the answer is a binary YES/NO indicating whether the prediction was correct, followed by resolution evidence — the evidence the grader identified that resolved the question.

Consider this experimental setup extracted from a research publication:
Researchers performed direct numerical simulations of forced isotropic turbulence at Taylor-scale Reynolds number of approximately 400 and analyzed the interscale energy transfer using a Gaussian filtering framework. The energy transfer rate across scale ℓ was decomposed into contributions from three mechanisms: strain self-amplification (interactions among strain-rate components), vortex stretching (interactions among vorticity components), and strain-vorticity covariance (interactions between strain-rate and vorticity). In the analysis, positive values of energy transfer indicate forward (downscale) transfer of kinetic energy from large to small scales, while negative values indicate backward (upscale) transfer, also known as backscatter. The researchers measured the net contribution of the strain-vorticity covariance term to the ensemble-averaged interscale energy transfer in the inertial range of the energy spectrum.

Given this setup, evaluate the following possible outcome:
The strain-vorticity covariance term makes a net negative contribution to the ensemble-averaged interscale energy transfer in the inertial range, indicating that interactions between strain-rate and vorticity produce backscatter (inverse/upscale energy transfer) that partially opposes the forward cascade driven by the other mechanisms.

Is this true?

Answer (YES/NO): NO